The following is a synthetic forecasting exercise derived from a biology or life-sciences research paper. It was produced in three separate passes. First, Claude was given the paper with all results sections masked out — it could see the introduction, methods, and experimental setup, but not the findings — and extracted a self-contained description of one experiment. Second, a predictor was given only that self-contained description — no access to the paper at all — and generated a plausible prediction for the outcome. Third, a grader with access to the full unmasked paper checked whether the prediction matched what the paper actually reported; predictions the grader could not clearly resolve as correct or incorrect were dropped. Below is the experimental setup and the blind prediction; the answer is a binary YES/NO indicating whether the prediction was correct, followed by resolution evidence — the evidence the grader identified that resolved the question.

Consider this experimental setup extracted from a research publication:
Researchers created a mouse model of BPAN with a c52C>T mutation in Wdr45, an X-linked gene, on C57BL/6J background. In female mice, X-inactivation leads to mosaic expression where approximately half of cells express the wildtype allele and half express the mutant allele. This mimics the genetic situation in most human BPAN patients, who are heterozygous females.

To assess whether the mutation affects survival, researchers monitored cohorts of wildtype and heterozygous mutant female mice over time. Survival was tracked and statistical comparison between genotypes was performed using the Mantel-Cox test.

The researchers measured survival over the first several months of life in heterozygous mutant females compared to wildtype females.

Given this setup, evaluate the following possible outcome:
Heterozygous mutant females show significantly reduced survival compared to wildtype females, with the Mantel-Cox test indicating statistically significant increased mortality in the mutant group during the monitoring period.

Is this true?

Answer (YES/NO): NO